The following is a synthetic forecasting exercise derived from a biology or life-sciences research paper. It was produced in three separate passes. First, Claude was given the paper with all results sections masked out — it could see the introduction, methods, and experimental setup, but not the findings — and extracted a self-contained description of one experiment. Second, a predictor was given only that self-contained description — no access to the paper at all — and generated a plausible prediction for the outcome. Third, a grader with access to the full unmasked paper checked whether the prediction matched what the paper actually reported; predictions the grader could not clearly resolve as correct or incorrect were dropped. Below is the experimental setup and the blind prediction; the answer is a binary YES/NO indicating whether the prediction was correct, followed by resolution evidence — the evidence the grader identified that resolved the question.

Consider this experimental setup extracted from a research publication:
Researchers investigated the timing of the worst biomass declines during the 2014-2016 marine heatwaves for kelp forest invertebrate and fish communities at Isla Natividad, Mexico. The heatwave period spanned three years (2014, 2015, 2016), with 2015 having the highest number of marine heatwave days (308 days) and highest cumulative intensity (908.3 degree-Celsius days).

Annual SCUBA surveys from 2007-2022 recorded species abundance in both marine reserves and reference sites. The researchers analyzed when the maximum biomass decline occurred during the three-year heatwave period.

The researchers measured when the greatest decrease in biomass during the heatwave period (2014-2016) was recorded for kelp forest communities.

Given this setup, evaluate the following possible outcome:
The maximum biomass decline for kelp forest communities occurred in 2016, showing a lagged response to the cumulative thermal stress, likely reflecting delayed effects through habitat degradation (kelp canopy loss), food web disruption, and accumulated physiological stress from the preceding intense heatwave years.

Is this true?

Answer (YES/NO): YES